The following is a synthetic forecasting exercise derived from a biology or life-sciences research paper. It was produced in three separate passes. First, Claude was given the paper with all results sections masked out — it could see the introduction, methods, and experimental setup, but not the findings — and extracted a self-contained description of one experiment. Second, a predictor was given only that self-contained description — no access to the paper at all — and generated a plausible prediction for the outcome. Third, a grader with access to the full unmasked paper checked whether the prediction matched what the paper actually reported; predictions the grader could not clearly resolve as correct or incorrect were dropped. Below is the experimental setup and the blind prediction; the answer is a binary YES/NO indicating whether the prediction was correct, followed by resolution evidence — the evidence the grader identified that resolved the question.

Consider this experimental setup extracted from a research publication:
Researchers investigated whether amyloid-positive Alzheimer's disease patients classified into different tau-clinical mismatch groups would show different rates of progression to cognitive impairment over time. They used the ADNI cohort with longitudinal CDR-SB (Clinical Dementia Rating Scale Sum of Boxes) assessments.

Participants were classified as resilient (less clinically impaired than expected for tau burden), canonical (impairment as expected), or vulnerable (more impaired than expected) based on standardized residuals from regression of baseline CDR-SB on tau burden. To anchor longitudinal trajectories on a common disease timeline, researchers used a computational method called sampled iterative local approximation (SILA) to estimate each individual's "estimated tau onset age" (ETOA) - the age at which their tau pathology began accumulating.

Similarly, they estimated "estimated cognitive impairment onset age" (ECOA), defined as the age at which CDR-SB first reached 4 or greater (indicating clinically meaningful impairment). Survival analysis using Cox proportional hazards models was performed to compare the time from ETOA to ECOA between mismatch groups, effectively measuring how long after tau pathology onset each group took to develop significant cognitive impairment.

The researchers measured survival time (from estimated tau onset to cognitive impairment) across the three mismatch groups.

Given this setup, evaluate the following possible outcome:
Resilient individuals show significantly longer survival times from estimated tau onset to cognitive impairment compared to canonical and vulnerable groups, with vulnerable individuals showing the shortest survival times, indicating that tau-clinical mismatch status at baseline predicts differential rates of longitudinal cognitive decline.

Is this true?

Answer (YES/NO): YES